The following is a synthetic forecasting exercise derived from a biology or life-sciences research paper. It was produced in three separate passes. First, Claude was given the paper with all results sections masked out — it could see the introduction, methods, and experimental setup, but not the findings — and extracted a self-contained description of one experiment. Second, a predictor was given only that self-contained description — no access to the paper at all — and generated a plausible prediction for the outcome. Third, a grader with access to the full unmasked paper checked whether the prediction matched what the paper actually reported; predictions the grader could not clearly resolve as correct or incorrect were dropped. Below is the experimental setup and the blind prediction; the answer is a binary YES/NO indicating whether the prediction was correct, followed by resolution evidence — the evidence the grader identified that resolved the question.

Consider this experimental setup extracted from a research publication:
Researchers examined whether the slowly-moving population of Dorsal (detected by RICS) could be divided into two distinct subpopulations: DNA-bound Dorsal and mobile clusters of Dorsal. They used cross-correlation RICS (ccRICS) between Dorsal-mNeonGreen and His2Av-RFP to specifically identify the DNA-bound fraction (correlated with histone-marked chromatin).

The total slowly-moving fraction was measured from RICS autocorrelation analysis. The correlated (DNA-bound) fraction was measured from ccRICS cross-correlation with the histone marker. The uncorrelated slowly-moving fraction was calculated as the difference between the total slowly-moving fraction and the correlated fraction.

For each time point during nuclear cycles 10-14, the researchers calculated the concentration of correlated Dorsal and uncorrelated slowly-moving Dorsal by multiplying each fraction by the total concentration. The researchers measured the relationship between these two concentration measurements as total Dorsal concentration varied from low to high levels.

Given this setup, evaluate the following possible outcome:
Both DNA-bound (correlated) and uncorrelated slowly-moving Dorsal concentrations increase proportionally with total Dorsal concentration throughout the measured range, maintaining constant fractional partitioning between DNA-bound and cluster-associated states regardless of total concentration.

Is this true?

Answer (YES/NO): NO